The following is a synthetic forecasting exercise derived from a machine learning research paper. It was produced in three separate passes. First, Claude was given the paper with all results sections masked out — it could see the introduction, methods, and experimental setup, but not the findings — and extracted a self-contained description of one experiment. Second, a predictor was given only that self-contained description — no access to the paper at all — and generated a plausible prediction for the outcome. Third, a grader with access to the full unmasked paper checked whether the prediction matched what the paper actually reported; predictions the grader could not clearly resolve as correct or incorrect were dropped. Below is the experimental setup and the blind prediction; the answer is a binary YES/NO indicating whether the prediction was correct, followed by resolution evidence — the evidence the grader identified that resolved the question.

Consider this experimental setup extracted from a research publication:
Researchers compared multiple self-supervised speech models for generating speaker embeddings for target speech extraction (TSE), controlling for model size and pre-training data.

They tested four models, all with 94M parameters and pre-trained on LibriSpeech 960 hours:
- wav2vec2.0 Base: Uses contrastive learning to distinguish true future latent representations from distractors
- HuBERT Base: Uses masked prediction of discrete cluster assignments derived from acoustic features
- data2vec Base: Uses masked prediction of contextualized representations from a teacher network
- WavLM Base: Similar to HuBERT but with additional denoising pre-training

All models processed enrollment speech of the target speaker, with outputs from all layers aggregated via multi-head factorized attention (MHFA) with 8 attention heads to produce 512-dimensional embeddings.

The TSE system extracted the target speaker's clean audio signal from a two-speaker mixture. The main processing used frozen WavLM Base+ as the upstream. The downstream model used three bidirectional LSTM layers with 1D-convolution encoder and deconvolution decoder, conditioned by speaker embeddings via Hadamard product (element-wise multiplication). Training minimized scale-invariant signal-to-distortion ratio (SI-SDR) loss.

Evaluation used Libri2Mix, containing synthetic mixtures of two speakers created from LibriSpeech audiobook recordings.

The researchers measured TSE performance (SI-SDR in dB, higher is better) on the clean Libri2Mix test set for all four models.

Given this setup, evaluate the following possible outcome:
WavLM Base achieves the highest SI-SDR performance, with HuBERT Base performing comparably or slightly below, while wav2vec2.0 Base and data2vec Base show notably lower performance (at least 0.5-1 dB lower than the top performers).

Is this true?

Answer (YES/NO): NO